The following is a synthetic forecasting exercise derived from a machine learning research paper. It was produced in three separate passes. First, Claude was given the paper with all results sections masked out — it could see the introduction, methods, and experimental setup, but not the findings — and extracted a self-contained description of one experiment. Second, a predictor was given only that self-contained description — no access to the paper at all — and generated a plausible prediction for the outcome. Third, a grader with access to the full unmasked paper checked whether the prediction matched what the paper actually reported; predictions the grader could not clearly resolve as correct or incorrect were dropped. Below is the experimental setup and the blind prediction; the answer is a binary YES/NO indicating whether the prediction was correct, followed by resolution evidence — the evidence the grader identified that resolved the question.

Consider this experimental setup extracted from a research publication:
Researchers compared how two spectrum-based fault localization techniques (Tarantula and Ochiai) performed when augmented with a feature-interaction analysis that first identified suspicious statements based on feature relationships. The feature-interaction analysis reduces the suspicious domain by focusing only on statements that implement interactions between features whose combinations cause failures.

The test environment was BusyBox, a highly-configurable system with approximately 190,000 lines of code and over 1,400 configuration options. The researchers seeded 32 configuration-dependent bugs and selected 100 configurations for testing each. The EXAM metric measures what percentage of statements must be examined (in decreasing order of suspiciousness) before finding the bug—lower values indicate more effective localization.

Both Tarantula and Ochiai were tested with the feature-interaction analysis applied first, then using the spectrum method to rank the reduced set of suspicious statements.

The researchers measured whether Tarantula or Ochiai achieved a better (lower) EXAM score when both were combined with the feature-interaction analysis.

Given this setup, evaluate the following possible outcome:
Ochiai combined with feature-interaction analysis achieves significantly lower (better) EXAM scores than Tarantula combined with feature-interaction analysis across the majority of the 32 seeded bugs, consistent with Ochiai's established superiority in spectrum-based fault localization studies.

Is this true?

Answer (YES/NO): NO